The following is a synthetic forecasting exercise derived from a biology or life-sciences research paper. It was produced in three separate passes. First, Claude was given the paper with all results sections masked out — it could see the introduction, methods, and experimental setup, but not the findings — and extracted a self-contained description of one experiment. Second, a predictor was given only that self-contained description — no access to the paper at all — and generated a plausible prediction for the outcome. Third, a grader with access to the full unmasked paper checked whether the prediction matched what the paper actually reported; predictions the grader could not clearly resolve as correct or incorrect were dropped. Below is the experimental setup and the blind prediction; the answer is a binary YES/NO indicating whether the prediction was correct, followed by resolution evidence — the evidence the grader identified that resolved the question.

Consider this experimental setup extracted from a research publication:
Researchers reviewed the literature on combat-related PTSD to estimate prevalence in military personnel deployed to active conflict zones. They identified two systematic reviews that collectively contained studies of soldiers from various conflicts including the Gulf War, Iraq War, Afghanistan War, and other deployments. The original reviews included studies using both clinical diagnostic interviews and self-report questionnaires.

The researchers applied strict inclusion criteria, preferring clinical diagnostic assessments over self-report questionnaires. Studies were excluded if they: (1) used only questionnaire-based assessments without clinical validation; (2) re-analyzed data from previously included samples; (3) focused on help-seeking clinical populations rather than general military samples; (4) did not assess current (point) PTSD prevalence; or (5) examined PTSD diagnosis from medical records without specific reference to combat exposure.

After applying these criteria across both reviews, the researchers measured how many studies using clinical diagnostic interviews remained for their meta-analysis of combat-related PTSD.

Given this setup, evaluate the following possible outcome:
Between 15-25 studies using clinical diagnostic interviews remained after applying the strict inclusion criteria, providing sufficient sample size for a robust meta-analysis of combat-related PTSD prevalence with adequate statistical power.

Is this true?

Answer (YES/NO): NO